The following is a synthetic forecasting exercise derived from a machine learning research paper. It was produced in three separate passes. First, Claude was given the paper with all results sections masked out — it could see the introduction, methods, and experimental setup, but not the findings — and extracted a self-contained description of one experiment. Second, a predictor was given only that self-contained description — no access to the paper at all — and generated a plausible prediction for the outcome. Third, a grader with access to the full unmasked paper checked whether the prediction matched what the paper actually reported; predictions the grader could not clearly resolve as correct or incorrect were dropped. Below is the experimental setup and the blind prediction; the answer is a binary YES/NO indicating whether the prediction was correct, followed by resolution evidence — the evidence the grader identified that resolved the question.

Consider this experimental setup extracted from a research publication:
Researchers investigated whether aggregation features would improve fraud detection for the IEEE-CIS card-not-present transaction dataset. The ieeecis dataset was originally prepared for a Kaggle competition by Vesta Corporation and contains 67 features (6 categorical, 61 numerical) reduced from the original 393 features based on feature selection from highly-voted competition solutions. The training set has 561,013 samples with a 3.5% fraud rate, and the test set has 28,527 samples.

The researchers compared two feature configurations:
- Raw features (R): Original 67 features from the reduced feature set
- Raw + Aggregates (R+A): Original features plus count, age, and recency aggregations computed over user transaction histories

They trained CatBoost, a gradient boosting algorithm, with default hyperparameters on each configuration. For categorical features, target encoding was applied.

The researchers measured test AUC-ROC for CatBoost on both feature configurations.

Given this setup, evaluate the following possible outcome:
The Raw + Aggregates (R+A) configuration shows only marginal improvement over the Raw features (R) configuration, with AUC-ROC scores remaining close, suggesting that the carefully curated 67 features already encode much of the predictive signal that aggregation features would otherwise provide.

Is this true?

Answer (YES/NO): NO